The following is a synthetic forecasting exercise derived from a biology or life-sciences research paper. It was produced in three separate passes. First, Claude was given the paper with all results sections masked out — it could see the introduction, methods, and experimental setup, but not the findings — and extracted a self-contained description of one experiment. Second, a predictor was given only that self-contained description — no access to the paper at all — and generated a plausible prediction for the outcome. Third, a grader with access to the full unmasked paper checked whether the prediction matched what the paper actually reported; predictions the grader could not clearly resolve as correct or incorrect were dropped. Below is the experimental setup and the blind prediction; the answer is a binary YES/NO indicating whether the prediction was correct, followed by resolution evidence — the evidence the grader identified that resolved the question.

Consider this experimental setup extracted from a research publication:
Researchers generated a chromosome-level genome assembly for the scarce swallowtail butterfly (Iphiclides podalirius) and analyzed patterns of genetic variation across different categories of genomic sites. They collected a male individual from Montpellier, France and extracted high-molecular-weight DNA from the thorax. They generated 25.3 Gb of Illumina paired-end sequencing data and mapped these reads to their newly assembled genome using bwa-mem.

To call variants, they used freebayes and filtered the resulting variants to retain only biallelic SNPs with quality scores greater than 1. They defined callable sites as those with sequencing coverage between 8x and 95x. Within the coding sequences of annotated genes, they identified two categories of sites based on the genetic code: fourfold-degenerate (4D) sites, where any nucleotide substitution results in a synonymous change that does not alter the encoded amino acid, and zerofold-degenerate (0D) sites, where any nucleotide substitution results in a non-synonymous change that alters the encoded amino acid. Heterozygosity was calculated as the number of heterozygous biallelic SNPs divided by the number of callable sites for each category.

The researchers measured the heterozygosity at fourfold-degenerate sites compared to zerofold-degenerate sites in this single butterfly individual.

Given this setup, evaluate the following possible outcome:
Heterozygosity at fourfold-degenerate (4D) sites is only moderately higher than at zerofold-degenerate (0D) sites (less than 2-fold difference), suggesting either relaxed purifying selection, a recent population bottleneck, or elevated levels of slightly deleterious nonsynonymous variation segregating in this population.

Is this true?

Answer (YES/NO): NO